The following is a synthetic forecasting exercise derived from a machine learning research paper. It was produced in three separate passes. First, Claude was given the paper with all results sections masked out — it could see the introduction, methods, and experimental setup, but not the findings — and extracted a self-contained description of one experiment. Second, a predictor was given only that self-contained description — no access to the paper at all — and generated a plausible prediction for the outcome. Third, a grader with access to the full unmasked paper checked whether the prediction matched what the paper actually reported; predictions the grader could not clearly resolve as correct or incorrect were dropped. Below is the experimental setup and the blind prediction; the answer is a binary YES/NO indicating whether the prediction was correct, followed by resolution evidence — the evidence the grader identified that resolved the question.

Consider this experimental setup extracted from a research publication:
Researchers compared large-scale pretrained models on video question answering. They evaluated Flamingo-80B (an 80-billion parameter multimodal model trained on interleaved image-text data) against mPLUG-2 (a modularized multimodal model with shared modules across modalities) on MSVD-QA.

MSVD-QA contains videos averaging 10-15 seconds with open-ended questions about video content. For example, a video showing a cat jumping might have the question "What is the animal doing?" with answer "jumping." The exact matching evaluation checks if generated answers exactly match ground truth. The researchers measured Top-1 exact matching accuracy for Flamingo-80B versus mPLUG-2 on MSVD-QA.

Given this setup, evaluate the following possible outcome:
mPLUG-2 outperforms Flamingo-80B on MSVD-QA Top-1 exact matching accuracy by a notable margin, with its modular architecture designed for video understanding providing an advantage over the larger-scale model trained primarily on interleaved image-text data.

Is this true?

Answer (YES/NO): YES